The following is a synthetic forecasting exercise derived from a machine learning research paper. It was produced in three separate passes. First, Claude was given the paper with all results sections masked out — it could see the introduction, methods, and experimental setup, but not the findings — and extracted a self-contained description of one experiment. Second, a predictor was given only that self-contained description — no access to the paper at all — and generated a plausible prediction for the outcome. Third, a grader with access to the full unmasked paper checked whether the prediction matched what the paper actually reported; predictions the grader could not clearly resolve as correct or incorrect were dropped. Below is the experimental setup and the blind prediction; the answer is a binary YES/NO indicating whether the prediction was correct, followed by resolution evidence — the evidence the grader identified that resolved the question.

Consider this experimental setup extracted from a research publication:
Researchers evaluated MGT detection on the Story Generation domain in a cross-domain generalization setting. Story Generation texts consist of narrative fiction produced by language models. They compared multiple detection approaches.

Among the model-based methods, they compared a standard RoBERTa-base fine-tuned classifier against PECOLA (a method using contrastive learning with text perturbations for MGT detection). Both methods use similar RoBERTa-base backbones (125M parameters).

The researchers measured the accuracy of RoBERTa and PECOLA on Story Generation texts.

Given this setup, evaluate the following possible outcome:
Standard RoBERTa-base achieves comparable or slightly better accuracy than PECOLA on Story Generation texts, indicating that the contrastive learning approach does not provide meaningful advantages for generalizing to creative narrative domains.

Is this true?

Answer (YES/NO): YES